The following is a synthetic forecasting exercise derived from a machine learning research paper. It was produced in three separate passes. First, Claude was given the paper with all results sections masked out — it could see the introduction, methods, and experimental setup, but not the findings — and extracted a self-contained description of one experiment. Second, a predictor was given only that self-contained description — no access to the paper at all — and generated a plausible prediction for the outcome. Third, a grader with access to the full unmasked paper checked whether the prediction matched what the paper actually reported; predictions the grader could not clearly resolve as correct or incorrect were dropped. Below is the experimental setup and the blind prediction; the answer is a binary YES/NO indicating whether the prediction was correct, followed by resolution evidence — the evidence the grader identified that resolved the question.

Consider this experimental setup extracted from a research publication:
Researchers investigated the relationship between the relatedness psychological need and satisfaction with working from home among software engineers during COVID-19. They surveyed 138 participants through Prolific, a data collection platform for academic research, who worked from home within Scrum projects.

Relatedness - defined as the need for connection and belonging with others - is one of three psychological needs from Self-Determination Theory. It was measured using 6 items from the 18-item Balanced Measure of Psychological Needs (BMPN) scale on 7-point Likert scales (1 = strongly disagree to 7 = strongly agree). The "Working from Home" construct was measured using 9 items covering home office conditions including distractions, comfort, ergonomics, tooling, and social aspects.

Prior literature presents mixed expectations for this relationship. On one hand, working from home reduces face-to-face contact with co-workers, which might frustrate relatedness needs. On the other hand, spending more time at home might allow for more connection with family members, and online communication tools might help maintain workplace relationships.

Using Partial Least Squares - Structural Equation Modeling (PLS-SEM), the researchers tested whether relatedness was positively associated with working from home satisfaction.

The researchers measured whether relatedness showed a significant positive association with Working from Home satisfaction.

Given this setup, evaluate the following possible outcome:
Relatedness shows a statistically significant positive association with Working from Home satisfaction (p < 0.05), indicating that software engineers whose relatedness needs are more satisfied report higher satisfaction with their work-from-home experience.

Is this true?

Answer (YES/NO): YES